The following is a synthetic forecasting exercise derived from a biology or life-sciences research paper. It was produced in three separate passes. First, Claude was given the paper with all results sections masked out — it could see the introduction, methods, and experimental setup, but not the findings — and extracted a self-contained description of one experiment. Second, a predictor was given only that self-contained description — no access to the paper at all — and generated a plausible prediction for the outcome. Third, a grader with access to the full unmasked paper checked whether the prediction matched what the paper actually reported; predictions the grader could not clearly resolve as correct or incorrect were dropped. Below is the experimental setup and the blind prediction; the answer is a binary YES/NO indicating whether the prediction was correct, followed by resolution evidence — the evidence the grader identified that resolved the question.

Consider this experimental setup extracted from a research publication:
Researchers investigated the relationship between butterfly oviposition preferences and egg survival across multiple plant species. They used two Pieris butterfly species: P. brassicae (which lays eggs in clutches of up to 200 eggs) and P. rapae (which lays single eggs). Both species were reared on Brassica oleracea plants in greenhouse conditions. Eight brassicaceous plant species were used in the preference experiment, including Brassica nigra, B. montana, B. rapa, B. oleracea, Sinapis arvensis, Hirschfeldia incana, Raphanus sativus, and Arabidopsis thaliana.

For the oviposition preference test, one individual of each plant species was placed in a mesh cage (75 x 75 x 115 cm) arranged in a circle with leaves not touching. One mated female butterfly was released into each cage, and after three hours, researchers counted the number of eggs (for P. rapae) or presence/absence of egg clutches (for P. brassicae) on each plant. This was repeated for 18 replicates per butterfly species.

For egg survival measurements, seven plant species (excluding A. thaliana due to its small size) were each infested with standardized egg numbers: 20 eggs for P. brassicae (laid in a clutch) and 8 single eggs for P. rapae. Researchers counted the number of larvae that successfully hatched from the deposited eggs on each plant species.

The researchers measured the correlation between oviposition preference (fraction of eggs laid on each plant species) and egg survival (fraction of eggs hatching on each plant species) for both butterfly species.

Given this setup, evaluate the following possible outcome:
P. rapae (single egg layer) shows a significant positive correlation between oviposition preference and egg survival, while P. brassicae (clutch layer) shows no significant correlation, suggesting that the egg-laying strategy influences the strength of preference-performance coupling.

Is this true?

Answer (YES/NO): NO